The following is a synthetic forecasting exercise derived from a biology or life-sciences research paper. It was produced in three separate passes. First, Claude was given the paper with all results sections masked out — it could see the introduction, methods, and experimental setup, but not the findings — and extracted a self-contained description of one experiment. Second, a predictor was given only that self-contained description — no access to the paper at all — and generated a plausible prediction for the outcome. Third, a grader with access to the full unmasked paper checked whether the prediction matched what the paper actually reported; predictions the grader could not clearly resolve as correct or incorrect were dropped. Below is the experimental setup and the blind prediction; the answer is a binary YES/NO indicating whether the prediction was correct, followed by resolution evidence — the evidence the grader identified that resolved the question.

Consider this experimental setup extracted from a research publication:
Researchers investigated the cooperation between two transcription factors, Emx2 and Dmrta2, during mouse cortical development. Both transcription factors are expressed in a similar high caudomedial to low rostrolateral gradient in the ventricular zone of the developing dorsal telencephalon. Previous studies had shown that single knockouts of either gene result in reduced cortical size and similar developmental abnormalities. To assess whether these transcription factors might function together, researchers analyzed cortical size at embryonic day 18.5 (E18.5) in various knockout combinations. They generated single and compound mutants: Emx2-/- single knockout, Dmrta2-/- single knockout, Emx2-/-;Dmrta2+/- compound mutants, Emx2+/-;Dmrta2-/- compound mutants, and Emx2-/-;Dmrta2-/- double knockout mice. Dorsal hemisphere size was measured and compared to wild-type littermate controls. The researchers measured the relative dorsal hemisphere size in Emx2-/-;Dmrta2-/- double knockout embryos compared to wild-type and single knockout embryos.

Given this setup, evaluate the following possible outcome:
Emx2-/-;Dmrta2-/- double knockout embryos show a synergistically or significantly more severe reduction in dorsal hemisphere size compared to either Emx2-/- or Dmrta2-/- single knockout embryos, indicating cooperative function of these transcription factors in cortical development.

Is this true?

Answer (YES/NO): YES